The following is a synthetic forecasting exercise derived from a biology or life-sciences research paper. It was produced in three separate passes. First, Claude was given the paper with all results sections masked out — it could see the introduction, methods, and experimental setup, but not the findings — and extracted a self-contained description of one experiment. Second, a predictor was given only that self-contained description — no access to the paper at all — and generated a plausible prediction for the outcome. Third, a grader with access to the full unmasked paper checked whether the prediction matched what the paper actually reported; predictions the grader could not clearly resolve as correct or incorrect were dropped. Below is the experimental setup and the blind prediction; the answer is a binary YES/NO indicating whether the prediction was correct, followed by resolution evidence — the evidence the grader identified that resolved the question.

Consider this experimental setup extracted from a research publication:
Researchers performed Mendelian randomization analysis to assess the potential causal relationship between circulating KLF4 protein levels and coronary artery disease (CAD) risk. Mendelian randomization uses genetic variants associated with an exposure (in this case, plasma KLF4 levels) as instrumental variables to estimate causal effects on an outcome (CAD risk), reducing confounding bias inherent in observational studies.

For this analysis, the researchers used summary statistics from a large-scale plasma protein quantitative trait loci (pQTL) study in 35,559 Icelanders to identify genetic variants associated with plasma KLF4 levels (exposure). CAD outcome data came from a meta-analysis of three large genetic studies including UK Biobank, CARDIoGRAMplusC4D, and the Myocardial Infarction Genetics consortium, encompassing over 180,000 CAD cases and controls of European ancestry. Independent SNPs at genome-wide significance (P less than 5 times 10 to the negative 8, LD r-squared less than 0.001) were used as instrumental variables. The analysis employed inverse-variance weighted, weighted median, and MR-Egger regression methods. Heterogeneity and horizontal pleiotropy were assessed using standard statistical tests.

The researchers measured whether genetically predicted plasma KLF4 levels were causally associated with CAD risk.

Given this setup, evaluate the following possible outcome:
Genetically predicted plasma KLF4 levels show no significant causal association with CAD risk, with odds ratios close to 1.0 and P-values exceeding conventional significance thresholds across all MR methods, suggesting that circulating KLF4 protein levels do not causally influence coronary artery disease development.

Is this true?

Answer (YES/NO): NO